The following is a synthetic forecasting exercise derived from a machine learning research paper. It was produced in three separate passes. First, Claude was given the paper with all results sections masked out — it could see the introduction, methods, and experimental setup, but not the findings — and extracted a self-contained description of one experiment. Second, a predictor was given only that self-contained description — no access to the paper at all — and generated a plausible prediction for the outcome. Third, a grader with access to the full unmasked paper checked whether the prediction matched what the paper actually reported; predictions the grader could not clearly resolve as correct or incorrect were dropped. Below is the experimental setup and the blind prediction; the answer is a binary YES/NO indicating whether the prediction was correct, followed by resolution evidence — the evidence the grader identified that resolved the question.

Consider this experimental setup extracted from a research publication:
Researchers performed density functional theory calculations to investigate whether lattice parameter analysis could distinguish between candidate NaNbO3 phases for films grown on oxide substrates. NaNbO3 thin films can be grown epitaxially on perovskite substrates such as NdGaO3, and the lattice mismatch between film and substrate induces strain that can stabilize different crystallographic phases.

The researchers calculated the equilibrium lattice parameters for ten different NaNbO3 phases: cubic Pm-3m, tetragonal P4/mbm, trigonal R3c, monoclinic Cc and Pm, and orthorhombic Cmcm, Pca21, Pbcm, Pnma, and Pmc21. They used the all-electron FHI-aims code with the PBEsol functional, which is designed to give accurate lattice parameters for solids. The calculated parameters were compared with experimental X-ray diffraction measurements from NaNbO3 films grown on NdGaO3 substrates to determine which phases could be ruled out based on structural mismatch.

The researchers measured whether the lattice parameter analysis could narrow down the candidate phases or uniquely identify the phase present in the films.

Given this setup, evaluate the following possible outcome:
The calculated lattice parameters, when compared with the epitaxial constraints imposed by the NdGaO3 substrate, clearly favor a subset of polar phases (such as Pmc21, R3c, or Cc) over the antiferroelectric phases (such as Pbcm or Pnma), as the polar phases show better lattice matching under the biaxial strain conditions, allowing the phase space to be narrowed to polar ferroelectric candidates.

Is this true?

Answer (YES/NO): NO